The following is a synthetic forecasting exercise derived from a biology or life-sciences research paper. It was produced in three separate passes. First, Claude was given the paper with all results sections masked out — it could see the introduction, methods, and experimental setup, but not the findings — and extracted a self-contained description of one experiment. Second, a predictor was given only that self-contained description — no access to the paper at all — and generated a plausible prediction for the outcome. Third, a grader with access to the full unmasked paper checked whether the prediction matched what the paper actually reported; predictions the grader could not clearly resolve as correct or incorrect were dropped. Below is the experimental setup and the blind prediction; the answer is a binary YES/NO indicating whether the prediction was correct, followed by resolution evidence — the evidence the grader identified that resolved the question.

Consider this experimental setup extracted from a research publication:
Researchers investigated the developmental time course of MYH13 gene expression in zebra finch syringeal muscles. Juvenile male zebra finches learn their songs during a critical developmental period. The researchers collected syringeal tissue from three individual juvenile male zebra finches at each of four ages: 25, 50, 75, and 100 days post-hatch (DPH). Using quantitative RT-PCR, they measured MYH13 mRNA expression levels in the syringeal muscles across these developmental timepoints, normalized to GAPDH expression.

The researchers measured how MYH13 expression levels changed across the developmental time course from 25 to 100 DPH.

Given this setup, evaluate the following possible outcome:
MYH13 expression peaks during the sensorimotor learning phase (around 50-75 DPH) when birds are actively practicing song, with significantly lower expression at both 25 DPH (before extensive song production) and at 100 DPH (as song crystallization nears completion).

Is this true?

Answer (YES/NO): NO